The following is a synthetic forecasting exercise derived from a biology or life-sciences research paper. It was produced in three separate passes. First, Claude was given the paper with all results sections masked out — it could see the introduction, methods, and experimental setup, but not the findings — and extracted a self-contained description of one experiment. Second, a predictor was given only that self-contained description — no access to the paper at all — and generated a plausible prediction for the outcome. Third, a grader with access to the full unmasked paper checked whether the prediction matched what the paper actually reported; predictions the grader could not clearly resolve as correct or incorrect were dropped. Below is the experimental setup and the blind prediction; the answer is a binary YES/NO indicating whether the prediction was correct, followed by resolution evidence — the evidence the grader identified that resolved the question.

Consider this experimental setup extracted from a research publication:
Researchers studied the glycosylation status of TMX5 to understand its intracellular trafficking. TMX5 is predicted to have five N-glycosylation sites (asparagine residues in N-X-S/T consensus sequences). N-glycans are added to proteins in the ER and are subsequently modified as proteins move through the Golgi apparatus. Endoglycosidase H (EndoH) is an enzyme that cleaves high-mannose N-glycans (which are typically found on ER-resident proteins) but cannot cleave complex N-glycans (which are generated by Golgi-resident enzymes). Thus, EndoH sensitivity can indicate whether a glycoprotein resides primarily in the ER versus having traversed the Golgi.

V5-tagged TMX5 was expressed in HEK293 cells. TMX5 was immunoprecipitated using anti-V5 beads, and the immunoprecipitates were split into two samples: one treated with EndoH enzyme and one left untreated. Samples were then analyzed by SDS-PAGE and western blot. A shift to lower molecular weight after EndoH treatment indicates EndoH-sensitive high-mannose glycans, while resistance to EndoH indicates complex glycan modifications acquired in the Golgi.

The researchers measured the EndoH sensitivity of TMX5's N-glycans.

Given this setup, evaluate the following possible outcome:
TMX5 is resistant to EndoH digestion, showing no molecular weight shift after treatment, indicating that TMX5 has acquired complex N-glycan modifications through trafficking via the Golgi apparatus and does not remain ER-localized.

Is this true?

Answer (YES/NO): NO